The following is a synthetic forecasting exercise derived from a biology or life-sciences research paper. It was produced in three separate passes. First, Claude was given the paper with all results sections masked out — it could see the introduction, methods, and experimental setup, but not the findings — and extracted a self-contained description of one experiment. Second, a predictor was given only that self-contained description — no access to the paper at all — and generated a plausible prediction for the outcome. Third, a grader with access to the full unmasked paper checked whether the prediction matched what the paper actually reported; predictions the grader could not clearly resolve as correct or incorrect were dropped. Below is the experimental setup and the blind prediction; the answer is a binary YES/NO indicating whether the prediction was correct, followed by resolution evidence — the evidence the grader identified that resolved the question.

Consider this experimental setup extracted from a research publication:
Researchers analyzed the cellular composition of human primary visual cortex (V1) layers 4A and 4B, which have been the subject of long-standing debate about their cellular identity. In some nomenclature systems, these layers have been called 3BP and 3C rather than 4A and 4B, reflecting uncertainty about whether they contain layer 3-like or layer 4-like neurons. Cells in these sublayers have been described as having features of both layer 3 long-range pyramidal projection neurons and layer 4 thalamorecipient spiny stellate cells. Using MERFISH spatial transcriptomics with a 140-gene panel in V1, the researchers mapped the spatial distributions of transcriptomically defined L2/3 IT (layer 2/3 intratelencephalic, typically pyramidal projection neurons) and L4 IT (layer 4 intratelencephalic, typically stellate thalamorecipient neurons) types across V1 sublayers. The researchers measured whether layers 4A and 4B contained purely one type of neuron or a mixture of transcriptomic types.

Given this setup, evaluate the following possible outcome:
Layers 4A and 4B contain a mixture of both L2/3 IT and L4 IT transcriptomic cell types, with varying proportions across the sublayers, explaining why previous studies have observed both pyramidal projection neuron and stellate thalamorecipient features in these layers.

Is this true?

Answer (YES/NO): YES